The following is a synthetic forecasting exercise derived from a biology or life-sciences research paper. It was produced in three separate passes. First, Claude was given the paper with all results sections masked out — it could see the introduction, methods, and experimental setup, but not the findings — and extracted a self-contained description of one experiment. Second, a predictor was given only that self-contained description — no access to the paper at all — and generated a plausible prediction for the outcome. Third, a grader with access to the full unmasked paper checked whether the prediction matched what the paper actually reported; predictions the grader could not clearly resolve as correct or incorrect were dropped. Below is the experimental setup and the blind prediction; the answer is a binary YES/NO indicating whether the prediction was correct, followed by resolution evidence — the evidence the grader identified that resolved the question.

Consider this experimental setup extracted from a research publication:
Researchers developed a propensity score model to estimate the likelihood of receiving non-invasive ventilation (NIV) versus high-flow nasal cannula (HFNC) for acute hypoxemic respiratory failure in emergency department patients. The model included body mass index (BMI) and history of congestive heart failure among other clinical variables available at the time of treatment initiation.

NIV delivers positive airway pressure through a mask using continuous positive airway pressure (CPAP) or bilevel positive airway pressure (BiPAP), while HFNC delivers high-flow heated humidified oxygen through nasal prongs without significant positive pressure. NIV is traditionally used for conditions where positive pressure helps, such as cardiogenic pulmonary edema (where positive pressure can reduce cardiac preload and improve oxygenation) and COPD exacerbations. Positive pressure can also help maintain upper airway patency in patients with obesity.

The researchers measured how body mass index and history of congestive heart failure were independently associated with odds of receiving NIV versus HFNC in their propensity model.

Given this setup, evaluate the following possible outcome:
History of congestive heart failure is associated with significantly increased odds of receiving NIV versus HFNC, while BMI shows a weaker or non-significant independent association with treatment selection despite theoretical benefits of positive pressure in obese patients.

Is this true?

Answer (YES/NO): NO